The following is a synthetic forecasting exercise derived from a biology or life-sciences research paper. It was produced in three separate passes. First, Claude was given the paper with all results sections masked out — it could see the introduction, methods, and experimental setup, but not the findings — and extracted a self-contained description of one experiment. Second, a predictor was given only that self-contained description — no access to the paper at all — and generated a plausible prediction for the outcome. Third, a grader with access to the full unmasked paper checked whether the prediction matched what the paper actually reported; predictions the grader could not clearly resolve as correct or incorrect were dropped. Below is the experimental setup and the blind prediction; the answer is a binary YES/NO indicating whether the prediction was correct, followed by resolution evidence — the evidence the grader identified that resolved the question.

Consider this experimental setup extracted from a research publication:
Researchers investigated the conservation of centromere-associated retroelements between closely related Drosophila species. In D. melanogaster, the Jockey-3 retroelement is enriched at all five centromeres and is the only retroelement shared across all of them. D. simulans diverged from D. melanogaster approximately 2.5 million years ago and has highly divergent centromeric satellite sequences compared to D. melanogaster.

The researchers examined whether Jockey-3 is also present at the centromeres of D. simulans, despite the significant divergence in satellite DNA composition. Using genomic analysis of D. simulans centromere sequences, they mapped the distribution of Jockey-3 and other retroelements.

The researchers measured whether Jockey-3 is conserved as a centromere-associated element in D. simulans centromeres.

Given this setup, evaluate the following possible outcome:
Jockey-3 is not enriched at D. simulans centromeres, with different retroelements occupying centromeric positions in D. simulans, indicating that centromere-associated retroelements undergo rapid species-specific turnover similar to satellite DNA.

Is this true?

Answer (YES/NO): NO